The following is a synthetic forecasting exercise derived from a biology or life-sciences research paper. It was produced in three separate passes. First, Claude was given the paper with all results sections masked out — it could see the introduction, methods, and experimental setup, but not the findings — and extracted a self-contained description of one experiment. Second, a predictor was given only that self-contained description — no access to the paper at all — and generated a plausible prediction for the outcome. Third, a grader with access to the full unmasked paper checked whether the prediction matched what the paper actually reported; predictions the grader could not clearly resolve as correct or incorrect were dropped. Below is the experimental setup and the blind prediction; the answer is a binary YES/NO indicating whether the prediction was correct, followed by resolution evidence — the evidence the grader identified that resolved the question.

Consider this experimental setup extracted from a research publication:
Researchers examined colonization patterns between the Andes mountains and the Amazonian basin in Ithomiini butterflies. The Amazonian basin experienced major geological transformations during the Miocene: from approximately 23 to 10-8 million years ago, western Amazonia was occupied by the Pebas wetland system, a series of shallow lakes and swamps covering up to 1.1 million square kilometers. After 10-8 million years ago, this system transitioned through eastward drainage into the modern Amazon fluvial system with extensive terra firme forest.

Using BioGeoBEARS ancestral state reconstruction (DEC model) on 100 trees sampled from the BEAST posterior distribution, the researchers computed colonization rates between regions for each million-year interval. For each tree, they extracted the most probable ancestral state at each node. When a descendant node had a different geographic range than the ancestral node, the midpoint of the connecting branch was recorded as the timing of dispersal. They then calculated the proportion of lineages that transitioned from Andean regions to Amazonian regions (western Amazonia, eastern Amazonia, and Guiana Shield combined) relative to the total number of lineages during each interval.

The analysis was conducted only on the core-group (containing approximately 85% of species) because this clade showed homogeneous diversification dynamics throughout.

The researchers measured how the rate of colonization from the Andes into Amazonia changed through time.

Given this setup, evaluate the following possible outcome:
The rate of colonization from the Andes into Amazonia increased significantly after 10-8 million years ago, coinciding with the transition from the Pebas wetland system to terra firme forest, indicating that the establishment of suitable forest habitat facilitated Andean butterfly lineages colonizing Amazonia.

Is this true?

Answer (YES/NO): NO